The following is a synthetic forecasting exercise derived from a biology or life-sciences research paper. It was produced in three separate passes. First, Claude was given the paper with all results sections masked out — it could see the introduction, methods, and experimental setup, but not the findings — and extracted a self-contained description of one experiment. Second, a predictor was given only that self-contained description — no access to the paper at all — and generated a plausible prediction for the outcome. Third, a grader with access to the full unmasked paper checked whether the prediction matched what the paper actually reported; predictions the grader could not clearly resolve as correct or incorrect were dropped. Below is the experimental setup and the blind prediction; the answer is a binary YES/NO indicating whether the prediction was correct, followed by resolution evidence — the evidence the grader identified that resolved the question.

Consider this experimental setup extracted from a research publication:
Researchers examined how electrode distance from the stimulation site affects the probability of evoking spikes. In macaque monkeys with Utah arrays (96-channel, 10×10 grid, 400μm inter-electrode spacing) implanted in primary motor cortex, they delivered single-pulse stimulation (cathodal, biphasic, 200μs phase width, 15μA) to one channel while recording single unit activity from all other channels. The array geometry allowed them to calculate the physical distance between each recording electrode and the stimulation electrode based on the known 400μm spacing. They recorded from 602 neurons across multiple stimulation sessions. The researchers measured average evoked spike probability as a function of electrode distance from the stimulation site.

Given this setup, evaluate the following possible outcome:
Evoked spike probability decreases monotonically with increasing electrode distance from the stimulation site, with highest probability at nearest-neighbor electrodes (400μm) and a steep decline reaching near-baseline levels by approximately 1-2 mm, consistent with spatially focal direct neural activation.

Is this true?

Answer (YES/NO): NO